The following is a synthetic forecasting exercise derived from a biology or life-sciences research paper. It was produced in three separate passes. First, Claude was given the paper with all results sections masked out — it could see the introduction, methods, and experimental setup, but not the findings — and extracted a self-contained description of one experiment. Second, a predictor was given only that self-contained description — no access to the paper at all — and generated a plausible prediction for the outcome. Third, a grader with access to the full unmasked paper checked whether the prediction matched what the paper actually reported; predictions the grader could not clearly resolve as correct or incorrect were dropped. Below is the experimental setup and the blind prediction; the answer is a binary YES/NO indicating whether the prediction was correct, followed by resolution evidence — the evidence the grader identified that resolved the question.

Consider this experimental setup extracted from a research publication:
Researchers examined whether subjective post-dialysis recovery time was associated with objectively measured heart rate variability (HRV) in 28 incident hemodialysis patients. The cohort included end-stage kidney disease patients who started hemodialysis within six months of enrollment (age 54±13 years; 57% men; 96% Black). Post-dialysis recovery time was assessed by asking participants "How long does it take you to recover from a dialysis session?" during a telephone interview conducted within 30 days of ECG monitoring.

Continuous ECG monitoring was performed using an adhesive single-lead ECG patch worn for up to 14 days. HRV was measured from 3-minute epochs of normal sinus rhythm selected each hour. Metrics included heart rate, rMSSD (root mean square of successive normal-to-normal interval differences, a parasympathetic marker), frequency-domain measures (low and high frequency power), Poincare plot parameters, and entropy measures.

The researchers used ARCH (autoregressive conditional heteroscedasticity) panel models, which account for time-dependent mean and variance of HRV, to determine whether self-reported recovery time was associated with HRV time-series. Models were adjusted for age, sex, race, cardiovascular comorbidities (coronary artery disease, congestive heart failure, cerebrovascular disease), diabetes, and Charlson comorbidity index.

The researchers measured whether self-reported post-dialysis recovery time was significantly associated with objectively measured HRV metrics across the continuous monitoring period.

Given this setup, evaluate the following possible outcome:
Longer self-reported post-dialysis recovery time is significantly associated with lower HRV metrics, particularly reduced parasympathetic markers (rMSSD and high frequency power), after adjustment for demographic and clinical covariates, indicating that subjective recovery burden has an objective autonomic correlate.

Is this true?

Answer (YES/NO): YES